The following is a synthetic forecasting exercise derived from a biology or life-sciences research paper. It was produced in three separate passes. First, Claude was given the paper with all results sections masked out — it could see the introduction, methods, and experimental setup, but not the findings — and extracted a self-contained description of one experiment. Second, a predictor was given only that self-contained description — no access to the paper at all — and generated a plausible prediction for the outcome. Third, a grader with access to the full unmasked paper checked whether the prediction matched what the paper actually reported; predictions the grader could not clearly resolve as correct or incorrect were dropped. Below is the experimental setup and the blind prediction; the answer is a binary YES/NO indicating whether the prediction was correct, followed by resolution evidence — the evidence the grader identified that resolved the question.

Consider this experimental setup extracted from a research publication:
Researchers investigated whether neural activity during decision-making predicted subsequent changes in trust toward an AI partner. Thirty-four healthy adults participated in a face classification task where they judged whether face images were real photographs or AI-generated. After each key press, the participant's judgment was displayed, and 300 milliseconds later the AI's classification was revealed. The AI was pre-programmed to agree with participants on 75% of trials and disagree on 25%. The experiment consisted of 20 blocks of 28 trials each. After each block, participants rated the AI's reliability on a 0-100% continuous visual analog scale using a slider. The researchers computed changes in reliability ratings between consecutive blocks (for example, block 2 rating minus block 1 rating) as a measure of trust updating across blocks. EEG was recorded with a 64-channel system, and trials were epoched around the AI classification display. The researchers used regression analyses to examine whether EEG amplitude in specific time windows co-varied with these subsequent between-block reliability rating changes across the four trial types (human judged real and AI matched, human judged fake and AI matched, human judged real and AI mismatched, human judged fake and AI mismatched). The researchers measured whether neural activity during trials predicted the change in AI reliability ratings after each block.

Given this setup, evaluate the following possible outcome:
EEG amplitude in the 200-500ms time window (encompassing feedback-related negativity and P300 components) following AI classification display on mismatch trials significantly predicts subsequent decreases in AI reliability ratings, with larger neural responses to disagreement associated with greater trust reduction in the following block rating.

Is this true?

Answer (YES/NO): NO